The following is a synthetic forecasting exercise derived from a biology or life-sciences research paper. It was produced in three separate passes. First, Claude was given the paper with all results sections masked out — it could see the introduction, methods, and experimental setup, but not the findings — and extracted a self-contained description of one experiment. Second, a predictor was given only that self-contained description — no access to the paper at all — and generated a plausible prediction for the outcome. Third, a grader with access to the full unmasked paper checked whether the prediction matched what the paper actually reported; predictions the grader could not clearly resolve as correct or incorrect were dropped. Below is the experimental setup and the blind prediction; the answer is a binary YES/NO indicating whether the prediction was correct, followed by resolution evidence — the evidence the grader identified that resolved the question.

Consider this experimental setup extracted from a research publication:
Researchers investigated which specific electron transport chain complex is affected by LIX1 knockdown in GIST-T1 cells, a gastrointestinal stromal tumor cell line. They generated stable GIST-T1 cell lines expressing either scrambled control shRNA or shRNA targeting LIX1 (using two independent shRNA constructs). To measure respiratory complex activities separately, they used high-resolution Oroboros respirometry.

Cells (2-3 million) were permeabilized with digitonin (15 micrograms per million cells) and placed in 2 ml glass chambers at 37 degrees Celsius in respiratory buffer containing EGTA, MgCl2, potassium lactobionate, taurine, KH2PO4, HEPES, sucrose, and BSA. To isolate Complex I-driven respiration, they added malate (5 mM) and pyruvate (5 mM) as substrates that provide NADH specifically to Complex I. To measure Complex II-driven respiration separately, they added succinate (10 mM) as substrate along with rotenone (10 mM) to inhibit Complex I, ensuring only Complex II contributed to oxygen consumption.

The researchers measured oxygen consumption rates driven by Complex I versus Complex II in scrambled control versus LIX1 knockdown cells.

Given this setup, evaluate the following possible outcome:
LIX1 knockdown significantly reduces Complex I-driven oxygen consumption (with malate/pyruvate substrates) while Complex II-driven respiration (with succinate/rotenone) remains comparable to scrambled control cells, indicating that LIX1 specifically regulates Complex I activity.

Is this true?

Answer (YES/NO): NO